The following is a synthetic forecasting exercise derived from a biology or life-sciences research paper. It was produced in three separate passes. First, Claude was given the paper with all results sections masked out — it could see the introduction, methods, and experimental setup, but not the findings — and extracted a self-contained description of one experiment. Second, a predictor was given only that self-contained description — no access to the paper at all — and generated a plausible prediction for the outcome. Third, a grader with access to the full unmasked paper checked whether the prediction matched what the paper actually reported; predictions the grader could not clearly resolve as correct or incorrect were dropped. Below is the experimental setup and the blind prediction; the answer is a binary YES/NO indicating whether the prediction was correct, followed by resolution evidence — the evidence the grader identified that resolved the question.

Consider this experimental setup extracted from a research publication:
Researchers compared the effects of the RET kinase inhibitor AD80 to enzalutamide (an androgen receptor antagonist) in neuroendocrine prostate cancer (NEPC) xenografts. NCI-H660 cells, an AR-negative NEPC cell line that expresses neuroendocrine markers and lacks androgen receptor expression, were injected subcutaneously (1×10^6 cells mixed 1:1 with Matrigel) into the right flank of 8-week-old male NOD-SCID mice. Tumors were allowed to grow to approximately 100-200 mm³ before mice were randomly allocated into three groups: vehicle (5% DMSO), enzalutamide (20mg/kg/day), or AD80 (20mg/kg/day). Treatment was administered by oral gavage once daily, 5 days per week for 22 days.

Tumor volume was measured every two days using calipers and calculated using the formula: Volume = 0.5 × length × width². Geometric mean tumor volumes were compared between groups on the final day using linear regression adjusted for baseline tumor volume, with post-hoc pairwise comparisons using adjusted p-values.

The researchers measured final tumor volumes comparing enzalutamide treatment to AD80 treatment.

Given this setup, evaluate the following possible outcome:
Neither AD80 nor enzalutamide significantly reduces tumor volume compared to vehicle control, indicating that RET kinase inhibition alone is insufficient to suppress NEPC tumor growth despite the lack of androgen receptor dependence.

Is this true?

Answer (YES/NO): NO